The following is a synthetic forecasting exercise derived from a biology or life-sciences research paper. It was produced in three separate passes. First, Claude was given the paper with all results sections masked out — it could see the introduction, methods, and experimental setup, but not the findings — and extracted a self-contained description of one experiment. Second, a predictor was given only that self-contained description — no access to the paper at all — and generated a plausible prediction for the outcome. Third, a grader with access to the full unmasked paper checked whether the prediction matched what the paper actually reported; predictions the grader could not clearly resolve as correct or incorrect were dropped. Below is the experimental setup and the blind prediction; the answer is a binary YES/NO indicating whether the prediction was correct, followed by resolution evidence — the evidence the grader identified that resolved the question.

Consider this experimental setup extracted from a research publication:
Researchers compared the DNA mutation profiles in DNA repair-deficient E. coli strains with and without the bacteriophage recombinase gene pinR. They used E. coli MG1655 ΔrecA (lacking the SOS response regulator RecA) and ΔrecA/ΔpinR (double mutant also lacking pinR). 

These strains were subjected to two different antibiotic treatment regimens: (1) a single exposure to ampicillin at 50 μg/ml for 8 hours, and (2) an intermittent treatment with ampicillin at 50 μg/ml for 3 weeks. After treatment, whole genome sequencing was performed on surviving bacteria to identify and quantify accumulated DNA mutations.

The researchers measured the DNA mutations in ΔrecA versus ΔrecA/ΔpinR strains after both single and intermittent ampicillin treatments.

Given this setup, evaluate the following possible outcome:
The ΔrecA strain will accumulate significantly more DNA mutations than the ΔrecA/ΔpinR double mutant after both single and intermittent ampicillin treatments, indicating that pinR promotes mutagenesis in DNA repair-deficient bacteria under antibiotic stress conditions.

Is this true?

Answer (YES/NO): YES